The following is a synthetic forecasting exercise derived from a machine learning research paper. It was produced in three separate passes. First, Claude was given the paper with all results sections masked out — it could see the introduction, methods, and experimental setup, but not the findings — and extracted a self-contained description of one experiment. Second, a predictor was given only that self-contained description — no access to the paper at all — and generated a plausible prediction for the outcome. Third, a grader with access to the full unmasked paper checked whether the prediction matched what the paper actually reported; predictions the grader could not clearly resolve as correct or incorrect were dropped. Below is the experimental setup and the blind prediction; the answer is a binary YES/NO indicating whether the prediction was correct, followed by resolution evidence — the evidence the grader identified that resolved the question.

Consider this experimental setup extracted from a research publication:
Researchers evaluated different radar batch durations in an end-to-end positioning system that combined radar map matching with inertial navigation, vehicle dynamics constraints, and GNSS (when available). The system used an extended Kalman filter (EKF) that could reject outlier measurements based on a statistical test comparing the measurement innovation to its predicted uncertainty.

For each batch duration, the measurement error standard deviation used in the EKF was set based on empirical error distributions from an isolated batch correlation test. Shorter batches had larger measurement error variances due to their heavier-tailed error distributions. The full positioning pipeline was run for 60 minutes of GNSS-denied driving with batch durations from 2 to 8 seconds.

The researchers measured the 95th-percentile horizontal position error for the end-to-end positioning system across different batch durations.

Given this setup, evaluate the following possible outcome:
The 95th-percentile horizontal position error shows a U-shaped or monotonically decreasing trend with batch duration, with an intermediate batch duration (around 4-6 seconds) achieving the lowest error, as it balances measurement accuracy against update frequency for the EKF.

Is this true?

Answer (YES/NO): NO